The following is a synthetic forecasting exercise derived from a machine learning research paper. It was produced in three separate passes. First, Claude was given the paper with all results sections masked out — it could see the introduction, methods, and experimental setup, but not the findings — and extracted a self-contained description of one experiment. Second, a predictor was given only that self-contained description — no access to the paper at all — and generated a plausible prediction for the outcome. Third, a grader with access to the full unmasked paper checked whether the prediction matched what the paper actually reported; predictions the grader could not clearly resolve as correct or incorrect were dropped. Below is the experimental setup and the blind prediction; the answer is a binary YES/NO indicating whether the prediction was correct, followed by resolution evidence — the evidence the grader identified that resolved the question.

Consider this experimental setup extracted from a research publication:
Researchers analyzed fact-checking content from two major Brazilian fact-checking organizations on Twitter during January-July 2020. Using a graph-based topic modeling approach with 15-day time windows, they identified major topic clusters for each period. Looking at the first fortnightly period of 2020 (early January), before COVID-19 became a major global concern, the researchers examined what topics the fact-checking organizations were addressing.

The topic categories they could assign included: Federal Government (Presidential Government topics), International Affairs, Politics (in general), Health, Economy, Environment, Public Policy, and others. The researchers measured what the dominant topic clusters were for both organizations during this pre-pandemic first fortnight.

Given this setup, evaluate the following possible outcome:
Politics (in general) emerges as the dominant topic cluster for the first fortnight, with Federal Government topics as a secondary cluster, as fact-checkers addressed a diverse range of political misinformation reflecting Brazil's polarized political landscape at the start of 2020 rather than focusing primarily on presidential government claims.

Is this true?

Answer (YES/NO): NO